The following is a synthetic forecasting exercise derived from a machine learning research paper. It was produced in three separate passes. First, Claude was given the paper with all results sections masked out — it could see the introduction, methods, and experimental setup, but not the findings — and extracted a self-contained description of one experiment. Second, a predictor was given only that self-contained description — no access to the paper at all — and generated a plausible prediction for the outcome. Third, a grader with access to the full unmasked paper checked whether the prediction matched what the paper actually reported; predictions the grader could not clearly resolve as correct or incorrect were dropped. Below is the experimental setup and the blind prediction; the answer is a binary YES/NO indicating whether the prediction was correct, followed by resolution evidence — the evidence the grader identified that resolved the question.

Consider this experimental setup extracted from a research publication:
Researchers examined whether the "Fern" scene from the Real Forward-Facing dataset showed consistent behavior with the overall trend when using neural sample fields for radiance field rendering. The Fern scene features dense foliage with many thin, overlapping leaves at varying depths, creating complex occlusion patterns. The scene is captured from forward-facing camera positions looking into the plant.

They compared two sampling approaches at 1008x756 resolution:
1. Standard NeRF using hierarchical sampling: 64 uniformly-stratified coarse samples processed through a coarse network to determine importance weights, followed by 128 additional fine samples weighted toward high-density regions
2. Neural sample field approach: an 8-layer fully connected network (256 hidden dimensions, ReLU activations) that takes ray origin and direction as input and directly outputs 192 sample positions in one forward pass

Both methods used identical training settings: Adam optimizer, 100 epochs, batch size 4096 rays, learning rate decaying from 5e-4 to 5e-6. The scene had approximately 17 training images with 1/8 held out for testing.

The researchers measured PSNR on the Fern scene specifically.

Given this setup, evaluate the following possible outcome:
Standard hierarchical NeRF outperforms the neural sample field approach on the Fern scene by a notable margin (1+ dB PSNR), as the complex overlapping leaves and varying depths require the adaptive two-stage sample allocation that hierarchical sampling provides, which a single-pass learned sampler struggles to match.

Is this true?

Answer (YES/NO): NO